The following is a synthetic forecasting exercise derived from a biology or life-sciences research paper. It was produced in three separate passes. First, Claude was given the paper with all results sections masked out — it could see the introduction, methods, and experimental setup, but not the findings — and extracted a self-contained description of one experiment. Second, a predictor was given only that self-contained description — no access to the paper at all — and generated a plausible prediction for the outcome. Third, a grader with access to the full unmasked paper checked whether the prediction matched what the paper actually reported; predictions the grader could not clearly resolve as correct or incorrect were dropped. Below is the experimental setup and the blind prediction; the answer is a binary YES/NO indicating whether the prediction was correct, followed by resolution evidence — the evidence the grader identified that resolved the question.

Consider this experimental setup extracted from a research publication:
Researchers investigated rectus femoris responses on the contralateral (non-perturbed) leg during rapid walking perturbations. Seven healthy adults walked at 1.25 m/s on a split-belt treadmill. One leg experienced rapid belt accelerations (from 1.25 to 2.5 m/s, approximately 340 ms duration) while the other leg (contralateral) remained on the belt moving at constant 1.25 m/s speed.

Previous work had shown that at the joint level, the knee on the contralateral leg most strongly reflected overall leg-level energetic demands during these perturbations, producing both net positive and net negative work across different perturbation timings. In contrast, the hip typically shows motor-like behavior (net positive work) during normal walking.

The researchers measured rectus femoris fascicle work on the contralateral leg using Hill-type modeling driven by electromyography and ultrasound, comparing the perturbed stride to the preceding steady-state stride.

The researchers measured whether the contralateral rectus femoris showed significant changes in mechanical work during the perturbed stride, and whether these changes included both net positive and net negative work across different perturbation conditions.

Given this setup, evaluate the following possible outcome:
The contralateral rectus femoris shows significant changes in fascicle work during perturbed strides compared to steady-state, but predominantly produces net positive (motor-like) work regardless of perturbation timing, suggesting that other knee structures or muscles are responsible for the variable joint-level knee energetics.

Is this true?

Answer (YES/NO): NO